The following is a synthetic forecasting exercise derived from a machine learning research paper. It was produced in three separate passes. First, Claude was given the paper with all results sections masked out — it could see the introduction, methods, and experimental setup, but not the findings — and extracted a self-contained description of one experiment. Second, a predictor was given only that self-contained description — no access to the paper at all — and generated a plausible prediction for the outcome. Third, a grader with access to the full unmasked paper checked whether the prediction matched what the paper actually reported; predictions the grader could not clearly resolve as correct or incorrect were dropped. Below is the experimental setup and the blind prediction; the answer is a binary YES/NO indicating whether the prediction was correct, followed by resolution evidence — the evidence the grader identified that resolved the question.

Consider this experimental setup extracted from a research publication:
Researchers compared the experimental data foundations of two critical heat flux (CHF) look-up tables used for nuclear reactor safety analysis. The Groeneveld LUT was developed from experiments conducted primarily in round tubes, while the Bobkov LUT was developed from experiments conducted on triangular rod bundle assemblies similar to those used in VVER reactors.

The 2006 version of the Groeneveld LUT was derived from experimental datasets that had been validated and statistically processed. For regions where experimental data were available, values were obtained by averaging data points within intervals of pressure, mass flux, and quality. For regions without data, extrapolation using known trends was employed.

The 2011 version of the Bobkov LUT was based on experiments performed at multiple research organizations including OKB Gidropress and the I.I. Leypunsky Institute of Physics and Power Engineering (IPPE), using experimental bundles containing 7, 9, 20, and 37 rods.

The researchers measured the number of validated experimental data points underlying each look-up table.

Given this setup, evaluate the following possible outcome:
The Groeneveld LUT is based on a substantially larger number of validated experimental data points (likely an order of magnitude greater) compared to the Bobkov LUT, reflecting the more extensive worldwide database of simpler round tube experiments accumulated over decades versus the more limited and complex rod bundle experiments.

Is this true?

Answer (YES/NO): NO